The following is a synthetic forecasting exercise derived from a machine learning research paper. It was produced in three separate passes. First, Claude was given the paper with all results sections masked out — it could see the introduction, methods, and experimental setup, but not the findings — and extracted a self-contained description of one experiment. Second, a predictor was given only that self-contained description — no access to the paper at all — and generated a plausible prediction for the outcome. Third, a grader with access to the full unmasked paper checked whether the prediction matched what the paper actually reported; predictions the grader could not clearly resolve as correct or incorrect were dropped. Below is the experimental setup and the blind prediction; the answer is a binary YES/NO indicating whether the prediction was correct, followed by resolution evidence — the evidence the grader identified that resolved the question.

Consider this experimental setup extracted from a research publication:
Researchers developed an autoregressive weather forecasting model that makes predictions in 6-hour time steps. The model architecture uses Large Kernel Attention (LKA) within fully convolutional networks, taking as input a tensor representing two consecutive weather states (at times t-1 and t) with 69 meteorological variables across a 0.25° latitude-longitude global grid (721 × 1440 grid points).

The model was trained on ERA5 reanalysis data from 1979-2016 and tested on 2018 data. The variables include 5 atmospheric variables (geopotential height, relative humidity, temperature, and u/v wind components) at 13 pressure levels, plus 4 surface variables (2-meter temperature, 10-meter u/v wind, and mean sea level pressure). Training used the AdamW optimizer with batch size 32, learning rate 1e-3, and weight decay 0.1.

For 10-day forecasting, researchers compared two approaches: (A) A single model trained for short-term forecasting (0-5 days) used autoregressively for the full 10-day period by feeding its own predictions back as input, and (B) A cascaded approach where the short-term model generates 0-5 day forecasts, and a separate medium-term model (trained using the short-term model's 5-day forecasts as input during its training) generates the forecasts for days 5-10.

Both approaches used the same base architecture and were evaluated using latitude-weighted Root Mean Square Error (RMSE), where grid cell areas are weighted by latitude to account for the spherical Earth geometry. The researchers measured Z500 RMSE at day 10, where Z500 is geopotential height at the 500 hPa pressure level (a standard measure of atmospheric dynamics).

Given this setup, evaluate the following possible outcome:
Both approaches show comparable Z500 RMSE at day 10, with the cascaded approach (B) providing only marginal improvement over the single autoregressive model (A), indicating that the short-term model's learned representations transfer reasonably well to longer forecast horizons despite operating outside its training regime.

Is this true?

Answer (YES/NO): NO